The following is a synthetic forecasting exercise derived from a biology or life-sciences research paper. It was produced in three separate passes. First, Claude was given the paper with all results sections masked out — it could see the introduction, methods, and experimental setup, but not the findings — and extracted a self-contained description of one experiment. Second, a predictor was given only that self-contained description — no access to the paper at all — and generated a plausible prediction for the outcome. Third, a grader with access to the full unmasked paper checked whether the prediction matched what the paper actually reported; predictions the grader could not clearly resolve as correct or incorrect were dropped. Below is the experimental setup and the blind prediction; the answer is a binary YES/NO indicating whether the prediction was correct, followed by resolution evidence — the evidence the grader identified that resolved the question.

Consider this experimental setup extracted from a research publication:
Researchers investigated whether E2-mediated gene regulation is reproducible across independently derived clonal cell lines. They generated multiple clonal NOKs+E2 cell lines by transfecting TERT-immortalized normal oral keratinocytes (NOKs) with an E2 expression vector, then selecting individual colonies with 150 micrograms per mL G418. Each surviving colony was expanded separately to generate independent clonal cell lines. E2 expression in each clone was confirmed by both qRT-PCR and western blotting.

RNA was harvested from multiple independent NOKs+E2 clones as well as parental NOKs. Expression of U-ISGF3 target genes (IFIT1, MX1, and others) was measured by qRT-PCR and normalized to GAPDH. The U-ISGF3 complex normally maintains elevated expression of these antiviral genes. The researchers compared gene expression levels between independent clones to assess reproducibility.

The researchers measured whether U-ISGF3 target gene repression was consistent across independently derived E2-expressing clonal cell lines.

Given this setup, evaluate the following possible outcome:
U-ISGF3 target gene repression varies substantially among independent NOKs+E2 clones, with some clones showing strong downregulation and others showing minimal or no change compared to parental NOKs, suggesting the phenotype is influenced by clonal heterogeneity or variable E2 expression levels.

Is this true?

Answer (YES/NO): YES